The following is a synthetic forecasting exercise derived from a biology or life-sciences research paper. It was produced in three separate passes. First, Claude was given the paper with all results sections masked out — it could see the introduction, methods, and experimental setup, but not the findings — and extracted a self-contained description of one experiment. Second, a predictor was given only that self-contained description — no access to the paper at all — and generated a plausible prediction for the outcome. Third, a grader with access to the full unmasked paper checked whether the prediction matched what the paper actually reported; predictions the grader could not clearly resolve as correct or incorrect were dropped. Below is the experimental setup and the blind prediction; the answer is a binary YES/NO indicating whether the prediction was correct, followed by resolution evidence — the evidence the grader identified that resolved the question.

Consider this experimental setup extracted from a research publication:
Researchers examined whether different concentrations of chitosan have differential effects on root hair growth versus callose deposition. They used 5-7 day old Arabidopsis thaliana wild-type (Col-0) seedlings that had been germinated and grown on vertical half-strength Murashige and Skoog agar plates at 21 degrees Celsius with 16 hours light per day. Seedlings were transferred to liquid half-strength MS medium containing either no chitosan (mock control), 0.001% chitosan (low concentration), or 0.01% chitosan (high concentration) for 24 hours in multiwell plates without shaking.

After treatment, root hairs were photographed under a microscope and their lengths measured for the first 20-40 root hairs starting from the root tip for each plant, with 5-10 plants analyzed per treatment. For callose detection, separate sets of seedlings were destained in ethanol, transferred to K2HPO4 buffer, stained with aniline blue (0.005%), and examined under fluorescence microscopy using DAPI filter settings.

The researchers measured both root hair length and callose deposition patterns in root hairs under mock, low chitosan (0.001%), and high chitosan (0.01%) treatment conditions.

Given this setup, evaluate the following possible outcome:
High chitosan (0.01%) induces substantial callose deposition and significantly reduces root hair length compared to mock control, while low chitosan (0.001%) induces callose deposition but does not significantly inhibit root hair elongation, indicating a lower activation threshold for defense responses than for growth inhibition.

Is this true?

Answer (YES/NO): NO